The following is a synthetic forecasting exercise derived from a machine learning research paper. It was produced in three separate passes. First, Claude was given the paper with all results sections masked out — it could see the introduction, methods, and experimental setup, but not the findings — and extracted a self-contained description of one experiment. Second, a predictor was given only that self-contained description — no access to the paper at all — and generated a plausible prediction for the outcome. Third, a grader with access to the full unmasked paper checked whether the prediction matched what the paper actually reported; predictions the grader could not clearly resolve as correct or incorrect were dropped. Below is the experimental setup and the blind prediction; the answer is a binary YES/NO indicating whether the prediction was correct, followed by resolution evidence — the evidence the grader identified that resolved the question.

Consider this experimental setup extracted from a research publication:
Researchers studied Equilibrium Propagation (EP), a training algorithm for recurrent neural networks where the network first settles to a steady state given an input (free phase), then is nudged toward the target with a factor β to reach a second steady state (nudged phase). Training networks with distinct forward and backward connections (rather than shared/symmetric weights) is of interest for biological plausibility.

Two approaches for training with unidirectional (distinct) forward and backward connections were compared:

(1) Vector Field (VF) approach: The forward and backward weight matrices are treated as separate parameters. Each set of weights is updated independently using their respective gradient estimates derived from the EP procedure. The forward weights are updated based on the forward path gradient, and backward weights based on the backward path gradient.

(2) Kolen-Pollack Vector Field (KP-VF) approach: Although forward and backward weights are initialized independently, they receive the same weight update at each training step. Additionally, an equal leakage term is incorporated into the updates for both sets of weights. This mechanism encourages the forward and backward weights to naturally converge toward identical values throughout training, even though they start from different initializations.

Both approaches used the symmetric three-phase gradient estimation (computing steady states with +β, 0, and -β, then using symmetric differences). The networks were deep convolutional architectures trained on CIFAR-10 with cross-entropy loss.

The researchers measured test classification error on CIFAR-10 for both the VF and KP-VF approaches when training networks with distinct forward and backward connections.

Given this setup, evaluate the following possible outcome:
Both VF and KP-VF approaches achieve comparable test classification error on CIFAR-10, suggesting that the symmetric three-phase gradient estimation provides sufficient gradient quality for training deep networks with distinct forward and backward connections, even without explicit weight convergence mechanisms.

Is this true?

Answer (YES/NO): NO